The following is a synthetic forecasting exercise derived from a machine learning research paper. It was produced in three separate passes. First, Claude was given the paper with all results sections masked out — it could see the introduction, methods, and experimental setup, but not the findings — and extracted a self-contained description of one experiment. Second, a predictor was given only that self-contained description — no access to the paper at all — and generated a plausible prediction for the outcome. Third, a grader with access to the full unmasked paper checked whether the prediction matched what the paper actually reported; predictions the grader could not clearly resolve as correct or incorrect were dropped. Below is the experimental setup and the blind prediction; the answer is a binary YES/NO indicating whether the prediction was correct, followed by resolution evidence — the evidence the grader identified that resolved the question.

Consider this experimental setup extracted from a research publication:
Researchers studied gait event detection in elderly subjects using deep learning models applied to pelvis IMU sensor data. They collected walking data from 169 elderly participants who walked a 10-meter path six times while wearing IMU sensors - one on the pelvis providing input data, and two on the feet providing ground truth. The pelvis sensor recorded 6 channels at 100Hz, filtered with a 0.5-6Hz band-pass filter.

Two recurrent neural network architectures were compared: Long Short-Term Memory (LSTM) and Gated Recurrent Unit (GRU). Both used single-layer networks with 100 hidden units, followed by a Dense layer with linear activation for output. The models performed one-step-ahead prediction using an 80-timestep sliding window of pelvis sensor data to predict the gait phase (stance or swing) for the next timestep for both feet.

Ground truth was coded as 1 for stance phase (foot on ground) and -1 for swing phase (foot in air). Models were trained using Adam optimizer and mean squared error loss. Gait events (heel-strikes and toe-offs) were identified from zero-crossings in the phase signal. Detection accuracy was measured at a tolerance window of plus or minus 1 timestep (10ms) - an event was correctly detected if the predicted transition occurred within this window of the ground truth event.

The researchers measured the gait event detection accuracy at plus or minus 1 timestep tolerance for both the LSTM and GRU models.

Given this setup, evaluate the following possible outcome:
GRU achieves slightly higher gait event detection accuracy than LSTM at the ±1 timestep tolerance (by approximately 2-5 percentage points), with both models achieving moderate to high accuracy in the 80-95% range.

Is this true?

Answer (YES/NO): NO